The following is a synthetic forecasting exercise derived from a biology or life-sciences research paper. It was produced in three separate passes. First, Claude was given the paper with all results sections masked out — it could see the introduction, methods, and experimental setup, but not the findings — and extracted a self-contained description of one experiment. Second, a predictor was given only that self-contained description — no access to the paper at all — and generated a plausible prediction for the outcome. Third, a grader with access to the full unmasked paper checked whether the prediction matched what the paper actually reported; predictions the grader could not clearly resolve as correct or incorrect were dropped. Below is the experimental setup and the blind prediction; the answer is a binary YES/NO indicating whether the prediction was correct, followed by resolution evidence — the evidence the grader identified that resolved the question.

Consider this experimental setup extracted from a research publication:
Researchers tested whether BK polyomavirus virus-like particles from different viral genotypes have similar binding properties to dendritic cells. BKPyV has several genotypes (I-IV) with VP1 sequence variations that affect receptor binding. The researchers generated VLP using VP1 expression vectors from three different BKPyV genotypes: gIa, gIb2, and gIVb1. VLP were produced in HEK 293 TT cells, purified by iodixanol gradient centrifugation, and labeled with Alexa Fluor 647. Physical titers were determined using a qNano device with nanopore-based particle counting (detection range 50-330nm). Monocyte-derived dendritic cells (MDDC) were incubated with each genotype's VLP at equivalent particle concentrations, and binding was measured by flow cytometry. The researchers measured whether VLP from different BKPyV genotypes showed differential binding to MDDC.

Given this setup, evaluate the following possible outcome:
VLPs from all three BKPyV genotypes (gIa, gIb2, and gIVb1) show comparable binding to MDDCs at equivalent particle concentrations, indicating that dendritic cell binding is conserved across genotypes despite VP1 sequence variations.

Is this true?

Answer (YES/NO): YES